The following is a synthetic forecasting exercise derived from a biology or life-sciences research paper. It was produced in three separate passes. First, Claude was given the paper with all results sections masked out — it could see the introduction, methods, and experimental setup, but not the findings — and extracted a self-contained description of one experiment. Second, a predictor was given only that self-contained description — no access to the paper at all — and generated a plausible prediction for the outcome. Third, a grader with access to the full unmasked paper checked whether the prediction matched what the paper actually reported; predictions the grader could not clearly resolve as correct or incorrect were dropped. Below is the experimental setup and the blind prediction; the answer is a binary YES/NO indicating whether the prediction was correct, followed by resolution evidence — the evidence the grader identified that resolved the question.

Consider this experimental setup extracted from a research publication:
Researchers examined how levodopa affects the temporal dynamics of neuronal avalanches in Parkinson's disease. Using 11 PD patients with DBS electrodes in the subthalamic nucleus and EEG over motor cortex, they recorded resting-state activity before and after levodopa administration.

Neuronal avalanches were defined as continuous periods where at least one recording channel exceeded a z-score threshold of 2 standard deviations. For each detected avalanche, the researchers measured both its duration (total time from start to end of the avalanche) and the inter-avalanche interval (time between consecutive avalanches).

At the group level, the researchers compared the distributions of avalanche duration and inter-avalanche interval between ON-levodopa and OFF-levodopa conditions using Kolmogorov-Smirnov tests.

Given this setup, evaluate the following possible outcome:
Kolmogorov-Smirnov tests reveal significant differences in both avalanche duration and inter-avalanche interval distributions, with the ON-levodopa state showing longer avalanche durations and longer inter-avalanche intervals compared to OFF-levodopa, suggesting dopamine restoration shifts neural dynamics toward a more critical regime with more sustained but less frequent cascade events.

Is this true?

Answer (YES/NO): NO